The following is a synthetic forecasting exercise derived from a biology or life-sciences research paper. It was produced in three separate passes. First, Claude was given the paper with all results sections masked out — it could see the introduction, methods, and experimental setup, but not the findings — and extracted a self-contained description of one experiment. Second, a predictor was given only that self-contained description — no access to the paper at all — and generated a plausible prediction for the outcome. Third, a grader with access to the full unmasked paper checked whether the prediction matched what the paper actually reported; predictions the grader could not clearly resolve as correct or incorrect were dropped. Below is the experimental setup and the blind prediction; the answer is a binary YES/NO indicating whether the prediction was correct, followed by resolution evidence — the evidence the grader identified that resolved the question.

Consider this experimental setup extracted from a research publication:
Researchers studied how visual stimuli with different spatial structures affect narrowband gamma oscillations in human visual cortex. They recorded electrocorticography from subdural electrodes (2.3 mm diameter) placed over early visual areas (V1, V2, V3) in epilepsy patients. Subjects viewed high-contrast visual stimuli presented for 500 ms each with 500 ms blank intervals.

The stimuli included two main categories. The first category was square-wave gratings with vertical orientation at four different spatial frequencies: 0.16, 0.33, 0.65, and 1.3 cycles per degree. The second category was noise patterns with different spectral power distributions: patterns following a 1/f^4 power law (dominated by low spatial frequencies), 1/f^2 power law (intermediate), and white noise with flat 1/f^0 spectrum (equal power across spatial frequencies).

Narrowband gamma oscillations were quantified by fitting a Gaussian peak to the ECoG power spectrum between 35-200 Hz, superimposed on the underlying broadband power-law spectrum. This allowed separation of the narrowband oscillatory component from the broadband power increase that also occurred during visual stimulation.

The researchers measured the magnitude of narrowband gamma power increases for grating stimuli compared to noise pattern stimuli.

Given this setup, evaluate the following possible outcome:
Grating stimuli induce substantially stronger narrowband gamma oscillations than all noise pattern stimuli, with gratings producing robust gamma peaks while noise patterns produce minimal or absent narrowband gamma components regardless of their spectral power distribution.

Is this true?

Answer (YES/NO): YES